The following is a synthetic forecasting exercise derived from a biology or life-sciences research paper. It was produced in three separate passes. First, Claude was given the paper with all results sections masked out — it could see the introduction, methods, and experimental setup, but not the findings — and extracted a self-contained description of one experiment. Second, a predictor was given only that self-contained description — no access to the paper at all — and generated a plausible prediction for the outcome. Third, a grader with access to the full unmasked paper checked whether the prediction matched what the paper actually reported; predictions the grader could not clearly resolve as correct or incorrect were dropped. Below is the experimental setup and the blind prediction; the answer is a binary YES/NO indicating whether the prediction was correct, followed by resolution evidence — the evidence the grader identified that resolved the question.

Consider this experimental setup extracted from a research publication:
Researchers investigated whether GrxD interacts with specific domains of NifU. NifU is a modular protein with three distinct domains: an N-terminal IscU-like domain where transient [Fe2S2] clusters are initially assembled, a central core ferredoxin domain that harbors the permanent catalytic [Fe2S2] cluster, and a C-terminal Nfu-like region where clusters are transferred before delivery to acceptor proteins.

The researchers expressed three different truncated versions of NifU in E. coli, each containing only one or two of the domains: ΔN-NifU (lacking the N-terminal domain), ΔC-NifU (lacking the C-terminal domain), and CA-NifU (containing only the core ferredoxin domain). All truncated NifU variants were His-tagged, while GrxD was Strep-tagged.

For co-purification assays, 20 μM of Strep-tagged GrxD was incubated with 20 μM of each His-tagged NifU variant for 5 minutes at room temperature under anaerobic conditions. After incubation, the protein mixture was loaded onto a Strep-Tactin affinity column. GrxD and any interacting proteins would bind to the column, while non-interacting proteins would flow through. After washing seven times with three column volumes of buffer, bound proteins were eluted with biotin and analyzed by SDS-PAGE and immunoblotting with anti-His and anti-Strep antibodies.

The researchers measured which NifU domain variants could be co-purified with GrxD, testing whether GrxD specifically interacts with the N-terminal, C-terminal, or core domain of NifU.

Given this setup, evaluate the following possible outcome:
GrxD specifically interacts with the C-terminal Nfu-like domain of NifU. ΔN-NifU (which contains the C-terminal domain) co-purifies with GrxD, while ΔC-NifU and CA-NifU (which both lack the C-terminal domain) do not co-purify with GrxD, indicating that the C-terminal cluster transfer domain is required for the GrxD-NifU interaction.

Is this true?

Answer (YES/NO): NO